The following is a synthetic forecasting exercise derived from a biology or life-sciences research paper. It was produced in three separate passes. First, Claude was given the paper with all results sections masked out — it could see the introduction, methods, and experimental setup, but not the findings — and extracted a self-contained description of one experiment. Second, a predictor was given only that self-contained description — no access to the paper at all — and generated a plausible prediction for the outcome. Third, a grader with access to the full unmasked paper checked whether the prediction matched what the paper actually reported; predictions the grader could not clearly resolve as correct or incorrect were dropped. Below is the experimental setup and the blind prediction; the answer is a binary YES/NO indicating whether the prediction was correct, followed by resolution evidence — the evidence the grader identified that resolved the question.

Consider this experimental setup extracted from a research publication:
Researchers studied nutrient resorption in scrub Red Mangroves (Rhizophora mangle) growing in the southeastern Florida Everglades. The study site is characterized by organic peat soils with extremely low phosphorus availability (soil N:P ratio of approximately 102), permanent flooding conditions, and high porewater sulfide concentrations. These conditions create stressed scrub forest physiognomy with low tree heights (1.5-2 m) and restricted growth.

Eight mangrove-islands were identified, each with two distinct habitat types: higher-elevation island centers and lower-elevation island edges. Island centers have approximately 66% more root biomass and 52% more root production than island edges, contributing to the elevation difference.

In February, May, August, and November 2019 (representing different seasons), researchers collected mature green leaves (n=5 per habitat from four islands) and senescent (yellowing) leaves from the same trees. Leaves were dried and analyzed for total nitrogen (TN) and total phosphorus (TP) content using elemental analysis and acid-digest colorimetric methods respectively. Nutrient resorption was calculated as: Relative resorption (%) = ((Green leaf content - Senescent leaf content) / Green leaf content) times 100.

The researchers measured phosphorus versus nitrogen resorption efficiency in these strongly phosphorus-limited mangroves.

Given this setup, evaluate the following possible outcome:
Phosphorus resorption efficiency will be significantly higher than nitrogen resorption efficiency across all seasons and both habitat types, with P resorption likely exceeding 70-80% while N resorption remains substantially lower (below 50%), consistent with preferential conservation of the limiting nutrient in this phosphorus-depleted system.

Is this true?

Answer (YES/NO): NO